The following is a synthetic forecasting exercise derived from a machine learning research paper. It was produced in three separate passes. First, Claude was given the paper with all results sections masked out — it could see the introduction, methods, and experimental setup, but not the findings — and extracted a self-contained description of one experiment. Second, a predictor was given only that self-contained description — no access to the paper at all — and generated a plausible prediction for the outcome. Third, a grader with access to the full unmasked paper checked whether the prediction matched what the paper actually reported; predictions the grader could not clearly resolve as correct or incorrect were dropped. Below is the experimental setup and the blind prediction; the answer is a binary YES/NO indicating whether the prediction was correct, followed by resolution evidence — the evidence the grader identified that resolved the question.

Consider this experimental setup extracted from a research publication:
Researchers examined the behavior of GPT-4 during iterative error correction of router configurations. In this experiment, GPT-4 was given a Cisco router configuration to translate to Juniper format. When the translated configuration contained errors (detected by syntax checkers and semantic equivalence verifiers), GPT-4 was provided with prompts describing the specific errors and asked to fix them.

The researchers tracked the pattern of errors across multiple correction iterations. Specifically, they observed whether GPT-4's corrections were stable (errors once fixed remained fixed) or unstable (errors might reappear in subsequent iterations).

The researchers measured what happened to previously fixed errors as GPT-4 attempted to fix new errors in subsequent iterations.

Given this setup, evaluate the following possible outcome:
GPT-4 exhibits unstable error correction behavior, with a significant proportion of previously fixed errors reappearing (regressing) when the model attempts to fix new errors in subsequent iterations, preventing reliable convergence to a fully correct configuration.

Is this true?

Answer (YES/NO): NO